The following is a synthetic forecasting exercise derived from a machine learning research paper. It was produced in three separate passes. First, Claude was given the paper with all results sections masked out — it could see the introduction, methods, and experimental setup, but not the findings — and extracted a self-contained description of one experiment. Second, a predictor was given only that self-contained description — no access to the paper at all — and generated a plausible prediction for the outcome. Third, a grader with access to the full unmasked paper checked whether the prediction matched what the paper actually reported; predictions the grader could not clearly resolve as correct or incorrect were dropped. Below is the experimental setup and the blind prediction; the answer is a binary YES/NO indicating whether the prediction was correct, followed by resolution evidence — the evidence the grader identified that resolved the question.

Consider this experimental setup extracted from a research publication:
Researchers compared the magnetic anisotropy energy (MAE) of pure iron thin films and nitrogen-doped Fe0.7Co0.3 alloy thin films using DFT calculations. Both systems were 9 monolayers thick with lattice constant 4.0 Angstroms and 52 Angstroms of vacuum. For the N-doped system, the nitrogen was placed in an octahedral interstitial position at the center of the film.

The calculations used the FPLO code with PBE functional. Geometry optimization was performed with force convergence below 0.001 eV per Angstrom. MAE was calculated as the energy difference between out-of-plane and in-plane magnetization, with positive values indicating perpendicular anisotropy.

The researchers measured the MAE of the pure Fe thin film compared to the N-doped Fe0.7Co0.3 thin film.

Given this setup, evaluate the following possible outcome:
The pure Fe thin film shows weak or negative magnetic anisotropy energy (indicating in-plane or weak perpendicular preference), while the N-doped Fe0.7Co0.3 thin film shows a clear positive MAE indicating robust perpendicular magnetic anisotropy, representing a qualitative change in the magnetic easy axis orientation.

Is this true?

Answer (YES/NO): NO